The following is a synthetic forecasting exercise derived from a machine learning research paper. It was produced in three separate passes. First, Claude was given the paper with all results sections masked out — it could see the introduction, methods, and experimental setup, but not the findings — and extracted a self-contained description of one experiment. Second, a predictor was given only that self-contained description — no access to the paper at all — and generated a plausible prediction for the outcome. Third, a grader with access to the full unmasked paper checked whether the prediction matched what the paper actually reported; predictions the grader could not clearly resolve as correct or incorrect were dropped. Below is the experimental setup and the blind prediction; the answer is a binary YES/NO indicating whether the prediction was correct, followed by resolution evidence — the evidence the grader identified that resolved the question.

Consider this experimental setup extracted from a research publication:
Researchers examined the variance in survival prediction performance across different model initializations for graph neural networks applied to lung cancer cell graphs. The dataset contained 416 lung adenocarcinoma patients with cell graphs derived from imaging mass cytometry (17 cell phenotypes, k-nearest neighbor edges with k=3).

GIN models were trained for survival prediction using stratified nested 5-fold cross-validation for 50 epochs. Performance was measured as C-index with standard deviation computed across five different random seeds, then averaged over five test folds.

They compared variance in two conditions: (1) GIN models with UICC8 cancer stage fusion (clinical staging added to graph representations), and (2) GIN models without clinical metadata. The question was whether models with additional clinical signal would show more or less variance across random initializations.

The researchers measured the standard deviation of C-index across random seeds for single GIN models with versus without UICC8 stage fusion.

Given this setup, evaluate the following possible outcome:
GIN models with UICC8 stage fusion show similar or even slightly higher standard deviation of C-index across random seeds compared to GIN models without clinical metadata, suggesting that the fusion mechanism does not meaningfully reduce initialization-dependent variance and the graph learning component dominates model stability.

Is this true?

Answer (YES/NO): NO